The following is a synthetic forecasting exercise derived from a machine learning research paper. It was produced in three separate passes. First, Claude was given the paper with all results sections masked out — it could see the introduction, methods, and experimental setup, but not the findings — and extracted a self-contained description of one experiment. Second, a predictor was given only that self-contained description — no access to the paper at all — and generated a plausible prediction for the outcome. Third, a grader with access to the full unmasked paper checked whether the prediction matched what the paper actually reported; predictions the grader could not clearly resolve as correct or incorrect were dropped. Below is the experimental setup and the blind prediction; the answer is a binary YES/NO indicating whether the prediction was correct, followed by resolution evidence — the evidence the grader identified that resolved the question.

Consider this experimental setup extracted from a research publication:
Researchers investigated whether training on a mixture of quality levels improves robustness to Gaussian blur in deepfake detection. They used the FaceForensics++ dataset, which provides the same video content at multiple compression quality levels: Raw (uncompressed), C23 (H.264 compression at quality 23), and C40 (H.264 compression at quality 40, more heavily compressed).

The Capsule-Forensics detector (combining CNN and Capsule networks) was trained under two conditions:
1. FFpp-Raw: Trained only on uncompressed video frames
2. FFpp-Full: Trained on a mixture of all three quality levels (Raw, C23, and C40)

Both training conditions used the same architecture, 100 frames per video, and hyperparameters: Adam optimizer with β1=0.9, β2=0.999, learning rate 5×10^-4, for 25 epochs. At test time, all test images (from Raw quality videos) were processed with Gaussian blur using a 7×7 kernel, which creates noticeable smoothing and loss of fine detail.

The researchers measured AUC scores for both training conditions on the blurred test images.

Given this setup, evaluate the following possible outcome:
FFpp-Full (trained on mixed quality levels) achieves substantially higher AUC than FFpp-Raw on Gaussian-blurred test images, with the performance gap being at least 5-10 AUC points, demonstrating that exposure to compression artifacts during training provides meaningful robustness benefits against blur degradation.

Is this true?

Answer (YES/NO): YES